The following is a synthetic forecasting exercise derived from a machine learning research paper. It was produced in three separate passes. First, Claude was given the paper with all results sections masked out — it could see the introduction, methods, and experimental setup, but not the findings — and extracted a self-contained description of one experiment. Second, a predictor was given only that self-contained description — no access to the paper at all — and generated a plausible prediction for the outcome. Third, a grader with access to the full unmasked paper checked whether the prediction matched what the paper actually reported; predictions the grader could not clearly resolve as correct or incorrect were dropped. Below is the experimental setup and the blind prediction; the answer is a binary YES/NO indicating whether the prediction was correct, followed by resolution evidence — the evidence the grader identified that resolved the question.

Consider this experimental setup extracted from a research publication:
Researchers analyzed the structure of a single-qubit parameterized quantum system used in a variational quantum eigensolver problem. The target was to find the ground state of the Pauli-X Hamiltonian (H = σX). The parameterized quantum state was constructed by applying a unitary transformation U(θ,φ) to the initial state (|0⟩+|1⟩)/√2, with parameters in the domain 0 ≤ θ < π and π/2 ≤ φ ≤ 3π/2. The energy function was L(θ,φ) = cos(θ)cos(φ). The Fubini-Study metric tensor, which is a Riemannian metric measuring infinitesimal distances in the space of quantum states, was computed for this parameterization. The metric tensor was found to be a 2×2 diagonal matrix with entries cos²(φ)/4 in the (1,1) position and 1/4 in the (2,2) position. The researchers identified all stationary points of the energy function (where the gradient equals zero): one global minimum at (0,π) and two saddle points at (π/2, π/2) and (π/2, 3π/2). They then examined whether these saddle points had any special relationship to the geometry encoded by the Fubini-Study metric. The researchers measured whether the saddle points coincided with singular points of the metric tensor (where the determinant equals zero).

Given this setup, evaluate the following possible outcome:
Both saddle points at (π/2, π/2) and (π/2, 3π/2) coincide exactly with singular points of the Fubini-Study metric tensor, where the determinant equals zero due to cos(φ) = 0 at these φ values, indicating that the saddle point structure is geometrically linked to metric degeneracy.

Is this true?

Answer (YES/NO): YES